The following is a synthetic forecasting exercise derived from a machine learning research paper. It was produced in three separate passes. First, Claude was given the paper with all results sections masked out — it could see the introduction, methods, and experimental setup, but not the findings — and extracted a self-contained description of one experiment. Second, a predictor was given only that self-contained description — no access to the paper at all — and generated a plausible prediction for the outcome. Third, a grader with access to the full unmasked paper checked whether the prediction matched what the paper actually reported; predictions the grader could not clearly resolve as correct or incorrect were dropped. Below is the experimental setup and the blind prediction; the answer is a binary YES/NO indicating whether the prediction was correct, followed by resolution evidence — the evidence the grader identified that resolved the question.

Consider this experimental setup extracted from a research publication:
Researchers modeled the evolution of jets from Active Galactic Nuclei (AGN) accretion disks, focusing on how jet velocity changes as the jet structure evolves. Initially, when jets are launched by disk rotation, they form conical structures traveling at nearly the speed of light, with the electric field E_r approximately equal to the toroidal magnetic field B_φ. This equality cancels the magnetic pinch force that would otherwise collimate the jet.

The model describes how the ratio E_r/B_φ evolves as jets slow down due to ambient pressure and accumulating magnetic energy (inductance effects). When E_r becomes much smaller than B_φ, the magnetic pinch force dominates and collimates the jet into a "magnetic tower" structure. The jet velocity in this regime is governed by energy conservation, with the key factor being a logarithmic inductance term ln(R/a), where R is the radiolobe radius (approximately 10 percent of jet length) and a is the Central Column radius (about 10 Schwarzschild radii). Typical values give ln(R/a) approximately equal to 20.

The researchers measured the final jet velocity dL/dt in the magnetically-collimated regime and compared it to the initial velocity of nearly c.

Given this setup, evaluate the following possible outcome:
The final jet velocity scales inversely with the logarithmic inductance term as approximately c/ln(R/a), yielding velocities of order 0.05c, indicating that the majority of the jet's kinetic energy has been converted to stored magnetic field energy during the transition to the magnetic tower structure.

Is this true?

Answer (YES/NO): NO